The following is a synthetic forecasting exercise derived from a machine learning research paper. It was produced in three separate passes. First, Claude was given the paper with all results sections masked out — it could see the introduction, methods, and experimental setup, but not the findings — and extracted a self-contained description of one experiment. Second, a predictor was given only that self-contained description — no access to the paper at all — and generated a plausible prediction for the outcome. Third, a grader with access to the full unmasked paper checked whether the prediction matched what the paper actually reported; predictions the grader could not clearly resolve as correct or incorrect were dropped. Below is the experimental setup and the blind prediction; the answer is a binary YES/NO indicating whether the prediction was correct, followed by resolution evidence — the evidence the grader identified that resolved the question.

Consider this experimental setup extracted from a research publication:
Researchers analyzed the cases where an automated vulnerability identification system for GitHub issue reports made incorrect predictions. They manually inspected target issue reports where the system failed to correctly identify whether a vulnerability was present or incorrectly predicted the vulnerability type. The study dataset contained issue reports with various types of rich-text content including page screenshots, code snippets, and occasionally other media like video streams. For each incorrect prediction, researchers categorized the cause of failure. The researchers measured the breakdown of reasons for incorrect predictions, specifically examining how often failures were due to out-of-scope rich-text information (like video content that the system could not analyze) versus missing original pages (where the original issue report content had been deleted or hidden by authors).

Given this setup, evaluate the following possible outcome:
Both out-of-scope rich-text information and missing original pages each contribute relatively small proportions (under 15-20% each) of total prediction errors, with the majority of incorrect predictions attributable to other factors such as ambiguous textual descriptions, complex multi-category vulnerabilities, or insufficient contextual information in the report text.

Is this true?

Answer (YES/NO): NO